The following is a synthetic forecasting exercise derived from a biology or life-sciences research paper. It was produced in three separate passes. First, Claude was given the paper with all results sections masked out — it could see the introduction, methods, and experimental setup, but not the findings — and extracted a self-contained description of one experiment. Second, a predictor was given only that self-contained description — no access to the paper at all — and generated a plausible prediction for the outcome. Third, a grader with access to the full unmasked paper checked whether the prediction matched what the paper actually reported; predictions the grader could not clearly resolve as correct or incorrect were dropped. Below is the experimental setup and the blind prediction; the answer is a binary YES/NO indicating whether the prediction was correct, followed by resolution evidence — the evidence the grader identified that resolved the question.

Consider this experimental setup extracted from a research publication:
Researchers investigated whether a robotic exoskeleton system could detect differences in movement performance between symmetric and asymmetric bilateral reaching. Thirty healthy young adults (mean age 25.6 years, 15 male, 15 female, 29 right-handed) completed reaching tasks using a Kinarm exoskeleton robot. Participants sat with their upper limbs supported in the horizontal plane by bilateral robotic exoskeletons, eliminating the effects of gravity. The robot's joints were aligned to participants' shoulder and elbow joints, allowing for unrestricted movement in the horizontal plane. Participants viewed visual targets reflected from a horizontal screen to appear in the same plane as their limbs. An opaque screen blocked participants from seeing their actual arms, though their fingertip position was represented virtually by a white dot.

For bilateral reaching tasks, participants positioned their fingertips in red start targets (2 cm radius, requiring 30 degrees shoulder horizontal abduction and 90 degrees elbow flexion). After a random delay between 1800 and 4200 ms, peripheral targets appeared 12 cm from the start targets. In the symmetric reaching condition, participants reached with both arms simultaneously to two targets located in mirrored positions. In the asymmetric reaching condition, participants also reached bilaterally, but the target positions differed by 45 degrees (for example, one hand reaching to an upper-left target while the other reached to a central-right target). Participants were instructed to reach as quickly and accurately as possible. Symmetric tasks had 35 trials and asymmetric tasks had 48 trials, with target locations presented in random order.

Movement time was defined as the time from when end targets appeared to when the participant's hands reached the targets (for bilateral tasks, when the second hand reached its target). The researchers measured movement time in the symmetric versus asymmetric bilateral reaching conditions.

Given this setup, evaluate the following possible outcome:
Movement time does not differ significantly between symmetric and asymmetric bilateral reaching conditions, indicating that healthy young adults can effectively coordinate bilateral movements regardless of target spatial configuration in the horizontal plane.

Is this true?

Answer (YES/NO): NO